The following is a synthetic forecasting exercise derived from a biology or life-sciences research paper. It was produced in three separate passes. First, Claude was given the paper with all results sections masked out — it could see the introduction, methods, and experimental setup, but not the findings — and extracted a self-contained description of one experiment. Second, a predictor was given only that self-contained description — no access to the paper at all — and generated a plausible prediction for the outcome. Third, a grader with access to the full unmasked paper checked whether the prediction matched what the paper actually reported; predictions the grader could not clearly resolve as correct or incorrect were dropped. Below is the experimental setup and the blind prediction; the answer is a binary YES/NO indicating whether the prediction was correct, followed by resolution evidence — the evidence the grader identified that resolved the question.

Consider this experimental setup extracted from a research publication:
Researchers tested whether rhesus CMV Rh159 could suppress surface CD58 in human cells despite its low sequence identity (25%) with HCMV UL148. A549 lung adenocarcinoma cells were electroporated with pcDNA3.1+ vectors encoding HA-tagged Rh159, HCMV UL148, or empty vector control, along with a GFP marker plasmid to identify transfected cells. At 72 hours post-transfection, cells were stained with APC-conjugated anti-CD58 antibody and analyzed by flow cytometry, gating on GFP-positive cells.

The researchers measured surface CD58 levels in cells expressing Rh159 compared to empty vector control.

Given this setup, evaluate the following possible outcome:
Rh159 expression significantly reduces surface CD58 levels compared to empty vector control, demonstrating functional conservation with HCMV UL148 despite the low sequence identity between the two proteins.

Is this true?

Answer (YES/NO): NO